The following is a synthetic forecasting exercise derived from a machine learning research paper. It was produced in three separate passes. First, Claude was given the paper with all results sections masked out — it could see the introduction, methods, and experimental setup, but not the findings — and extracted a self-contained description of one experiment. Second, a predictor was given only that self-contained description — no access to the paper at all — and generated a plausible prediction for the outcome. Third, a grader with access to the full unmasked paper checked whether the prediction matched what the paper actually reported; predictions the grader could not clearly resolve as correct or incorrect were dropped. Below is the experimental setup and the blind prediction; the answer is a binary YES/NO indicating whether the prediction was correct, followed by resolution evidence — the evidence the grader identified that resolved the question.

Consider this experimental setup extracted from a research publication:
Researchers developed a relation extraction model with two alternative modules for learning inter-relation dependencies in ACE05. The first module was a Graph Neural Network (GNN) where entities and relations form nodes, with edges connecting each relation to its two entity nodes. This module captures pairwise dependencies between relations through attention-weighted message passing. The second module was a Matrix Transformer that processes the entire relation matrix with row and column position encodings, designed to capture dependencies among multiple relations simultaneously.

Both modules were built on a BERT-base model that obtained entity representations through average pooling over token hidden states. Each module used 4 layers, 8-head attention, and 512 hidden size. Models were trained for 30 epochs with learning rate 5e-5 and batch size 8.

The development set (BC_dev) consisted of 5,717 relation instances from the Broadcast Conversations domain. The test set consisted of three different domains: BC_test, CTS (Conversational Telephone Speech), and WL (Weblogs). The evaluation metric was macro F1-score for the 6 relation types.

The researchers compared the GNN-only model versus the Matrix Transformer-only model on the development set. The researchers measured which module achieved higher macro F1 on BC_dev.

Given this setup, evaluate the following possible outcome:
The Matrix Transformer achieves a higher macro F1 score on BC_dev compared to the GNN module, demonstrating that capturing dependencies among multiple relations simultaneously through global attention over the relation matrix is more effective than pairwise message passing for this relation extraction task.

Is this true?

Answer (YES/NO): YES